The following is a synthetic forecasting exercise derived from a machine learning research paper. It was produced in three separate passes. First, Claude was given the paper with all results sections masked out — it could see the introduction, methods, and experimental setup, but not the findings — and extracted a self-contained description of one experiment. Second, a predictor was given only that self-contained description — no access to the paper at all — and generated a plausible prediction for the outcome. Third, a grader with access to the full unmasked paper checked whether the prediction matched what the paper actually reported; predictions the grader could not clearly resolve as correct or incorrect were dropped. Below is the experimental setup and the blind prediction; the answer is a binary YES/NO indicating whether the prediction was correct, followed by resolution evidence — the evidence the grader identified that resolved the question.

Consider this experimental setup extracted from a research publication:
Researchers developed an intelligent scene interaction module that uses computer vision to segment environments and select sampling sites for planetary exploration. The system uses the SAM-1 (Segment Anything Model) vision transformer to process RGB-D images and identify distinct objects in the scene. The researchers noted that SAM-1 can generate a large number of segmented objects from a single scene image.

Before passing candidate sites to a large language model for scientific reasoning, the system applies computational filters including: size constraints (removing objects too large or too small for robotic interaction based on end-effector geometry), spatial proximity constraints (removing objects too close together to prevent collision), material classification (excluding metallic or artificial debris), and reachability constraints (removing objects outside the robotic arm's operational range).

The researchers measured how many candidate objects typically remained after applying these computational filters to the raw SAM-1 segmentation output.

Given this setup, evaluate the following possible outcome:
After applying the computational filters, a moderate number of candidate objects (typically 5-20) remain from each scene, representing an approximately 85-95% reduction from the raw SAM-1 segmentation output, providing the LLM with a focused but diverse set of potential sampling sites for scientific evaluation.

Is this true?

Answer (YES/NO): NO